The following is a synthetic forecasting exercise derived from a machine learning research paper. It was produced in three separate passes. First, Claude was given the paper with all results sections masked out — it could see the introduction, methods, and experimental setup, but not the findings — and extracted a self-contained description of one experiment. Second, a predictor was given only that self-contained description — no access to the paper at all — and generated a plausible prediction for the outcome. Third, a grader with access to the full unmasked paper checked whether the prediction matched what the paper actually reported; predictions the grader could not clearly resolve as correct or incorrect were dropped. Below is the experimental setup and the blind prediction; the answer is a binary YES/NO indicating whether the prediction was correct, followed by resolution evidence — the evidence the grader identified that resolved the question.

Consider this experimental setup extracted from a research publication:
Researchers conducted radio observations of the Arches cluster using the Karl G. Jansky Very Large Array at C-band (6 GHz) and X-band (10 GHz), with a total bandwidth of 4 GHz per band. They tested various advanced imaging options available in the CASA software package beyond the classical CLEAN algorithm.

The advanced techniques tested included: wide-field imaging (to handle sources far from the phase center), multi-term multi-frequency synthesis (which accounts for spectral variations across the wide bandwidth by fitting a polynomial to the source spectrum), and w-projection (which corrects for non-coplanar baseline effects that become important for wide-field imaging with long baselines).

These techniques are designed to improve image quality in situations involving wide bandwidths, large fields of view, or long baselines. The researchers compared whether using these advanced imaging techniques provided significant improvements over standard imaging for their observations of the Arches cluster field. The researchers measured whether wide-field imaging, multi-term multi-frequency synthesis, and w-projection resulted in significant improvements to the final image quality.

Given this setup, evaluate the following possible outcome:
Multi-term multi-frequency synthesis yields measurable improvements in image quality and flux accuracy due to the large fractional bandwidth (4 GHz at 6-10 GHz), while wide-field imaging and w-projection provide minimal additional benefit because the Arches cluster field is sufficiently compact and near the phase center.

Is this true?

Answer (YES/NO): NO